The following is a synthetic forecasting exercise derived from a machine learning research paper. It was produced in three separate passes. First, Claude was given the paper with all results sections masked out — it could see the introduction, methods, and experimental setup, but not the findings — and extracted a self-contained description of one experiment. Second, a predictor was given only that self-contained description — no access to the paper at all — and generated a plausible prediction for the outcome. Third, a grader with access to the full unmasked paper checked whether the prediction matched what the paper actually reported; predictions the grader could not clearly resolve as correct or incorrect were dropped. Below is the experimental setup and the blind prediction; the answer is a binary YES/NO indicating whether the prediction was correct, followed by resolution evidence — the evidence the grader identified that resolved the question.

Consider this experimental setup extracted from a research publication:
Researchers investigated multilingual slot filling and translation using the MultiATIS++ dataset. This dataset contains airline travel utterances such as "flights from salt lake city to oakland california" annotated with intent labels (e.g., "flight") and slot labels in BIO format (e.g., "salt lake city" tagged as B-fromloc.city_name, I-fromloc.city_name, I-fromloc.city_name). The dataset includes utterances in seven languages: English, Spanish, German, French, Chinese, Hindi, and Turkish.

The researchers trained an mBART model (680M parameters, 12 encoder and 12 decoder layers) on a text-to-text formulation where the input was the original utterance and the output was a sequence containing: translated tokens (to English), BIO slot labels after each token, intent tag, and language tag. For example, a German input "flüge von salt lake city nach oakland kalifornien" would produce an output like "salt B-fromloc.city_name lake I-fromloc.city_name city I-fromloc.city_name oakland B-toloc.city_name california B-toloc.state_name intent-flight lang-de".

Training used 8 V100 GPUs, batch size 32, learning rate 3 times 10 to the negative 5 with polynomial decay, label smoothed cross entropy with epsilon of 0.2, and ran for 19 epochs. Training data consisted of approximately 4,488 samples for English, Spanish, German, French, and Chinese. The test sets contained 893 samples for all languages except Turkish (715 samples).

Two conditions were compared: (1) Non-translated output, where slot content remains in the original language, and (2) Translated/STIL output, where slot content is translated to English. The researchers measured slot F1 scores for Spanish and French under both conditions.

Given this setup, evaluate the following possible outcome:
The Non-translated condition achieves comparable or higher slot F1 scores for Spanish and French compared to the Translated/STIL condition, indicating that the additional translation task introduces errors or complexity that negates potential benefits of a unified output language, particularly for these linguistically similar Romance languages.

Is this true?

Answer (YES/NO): NO